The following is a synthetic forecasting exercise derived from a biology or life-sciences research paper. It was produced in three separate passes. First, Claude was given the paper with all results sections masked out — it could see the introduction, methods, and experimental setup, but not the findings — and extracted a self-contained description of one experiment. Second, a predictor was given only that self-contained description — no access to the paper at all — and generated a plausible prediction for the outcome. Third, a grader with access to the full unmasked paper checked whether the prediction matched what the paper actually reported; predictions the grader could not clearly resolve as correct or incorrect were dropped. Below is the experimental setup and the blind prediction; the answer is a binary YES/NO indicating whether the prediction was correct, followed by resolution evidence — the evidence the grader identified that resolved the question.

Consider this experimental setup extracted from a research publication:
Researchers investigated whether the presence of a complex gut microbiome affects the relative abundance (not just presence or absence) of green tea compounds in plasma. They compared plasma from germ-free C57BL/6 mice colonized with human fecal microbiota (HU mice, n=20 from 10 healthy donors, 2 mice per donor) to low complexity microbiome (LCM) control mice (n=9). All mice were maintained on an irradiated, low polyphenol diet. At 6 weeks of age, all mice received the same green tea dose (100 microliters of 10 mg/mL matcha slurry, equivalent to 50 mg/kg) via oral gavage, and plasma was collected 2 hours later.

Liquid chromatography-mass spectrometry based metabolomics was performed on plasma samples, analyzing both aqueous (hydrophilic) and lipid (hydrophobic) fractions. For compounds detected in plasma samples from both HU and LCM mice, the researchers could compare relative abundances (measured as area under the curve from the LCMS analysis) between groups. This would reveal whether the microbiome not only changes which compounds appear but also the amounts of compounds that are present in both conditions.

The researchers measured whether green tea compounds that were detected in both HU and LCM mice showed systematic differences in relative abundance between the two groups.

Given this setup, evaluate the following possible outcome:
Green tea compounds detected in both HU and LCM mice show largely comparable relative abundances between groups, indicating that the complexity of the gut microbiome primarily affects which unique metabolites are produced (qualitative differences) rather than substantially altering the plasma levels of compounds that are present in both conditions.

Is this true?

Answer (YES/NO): NO